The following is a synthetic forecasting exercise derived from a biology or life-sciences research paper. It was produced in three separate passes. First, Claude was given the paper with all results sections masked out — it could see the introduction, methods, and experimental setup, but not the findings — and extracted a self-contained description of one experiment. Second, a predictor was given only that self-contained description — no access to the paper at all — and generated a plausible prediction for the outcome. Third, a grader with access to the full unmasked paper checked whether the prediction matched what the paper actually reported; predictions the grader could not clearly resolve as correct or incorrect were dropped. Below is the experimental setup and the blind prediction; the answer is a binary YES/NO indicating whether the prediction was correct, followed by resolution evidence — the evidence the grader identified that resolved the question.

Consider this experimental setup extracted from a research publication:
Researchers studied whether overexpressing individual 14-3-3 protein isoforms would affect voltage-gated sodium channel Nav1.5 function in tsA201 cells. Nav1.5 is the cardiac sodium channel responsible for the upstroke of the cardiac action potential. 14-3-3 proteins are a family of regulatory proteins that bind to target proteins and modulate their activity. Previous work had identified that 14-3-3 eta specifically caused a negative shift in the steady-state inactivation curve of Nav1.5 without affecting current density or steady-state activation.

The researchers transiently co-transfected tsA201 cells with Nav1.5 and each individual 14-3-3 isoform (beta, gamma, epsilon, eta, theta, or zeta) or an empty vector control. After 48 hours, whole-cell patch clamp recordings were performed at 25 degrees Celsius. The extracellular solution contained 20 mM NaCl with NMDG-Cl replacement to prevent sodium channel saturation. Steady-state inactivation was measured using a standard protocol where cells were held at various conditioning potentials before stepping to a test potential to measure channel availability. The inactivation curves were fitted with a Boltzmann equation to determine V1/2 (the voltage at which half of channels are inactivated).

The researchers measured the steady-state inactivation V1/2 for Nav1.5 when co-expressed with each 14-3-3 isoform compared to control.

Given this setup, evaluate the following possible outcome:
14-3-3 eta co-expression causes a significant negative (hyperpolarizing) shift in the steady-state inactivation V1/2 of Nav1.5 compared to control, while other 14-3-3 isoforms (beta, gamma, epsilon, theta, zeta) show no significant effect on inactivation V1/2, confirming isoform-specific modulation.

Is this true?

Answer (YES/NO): NO